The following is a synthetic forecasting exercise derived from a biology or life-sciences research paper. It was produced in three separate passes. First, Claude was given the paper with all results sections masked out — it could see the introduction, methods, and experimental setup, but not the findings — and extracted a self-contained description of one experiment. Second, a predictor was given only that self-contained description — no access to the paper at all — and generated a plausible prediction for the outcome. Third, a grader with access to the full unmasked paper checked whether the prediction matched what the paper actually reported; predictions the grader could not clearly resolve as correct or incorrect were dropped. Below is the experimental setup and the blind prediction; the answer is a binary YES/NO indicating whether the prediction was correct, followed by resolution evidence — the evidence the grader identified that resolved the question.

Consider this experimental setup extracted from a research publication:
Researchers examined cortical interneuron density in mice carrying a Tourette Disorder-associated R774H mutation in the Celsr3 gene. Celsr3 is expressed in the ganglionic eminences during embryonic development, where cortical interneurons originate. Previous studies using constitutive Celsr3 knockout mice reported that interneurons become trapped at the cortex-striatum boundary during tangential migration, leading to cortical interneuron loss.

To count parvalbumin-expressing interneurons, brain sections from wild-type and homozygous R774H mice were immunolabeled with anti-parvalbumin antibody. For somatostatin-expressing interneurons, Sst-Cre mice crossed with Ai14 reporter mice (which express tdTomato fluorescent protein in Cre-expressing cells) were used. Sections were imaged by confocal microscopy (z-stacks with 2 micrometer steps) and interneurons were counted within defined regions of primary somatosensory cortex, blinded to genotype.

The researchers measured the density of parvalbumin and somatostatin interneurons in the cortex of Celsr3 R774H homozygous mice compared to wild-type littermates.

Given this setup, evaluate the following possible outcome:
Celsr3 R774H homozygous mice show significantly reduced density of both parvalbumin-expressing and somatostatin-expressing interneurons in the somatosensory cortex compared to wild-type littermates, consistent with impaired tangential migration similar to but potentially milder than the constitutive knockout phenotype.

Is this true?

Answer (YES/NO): NO